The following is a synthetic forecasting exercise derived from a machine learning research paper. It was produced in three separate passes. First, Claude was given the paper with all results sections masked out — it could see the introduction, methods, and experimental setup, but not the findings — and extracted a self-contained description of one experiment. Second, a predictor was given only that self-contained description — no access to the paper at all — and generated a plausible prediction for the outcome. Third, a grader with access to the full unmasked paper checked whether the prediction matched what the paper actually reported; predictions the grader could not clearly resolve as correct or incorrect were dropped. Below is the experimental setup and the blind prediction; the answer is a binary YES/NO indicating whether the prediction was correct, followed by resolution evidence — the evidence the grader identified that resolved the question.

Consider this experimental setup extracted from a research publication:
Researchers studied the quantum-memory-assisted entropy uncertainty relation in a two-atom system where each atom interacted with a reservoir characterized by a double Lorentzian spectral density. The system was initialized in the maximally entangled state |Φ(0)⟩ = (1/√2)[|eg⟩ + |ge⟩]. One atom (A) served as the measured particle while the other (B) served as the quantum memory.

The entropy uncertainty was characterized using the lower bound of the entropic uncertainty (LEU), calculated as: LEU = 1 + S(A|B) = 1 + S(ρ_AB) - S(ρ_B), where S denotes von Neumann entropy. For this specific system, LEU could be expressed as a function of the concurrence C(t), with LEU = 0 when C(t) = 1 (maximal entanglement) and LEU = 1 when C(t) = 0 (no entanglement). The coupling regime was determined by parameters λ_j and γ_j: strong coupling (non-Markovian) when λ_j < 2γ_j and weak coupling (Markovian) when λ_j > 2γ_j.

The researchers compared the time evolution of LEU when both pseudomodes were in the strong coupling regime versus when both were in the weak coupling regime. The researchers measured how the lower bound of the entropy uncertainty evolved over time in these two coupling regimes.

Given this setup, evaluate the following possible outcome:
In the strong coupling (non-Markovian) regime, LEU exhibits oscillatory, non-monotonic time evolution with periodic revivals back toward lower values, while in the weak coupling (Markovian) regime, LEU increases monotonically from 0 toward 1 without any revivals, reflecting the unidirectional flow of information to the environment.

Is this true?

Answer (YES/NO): NO